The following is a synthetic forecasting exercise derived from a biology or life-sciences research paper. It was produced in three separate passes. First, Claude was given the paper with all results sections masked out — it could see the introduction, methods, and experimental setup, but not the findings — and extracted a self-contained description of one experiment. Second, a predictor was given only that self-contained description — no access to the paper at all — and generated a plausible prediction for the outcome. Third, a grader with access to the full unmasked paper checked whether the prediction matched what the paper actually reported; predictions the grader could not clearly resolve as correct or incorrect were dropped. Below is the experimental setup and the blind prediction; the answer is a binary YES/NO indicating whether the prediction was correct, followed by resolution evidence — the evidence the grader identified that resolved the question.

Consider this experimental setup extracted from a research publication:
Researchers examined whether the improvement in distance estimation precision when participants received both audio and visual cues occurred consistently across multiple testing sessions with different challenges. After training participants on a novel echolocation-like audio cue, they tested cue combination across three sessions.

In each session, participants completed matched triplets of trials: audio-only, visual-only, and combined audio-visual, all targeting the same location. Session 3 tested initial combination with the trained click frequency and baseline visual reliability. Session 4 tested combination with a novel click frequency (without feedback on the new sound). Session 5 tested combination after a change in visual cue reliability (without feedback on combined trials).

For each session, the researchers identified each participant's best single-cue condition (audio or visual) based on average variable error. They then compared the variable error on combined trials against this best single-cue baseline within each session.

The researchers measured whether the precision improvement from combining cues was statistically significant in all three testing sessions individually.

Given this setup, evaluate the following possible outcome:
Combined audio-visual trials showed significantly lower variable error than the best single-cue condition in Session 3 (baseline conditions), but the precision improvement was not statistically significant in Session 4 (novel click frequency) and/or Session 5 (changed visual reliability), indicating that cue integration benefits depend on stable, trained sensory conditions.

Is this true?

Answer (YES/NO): NO